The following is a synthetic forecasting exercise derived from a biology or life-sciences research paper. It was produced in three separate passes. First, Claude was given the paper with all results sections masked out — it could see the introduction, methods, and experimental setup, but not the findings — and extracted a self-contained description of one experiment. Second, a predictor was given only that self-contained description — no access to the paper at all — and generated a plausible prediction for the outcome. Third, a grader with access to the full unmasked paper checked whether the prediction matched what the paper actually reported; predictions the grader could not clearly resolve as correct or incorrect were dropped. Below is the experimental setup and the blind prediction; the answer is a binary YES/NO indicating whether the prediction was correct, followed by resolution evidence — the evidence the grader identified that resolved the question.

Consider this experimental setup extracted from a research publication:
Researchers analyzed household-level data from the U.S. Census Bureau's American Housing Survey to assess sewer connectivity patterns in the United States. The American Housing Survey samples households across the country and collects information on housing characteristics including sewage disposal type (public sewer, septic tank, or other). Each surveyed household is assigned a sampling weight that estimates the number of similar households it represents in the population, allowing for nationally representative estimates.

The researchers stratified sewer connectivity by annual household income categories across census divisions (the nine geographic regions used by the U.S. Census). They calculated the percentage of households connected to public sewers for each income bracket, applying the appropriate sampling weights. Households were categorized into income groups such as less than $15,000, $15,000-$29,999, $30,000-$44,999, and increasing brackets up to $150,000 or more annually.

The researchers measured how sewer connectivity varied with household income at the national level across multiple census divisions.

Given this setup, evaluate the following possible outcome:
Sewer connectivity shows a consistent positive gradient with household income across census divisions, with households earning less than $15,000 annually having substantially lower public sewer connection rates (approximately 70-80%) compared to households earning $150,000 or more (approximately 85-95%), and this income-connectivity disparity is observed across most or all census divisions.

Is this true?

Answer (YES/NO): NO